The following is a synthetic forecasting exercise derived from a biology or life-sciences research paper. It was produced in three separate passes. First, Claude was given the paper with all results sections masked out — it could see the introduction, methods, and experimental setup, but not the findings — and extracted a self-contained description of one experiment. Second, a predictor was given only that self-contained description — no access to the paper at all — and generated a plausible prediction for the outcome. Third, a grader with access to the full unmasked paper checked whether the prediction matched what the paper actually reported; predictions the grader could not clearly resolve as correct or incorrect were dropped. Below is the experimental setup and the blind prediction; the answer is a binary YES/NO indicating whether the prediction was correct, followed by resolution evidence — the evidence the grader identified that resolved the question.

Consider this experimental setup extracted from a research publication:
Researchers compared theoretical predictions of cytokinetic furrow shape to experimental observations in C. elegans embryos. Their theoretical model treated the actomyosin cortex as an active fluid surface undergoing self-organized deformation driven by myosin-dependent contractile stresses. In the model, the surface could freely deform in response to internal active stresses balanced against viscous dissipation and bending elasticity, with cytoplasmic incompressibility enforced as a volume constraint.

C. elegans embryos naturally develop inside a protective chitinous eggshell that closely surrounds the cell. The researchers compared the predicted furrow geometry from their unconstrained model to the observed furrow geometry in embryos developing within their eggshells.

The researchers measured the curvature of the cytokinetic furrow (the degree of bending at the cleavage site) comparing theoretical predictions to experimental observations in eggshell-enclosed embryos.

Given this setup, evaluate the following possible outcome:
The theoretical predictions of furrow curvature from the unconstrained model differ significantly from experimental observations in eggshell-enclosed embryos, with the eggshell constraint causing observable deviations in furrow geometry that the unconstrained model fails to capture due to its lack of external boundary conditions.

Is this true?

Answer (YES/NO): YES